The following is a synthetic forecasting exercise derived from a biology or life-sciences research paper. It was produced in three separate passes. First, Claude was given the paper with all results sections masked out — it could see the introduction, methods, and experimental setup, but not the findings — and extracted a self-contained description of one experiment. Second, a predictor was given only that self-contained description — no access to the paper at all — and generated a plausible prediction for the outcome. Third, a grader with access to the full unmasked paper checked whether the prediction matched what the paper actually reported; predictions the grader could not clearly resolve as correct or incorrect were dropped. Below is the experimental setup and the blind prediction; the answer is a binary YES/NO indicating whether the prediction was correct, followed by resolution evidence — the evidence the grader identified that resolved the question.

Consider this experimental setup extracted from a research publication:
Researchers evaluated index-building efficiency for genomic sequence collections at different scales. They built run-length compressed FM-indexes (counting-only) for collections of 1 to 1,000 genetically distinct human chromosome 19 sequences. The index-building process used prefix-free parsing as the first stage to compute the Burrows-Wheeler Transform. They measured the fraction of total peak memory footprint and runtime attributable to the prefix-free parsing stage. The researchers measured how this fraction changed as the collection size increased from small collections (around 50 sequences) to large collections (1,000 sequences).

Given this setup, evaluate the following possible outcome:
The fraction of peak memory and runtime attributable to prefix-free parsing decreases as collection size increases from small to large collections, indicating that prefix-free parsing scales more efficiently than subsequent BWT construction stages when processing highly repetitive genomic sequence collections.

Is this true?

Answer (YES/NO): YES